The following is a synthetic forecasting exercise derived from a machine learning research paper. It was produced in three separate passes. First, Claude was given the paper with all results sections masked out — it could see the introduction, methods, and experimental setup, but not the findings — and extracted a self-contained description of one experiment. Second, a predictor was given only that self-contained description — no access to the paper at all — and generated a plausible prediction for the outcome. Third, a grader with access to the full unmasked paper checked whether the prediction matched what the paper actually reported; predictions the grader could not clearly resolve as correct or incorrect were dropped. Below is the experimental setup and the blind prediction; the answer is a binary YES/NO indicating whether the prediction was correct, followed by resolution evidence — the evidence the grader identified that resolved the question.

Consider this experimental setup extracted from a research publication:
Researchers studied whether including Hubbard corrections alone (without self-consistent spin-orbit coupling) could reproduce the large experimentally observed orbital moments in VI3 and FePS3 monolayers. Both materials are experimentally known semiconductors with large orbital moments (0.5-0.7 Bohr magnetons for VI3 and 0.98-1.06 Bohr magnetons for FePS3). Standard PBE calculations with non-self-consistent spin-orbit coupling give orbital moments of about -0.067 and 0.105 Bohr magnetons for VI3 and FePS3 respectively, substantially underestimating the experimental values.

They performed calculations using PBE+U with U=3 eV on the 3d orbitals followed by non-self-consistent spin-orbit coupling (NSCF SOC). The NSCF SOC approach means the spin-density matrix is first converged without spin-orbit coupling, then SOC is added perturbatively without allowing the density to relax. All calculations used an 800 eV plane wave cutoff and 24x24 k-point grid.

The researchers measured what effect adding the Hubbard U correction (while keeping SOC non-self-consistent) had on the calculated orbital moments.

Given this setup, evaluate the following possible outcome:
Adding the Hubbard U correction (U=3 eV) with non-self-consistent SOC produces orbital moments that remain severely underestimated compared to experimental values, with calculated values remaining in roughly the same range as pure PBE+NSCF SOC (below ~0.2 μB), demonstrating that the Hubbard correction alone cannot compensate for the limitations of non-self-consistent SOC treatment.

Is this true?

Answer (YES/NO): YES